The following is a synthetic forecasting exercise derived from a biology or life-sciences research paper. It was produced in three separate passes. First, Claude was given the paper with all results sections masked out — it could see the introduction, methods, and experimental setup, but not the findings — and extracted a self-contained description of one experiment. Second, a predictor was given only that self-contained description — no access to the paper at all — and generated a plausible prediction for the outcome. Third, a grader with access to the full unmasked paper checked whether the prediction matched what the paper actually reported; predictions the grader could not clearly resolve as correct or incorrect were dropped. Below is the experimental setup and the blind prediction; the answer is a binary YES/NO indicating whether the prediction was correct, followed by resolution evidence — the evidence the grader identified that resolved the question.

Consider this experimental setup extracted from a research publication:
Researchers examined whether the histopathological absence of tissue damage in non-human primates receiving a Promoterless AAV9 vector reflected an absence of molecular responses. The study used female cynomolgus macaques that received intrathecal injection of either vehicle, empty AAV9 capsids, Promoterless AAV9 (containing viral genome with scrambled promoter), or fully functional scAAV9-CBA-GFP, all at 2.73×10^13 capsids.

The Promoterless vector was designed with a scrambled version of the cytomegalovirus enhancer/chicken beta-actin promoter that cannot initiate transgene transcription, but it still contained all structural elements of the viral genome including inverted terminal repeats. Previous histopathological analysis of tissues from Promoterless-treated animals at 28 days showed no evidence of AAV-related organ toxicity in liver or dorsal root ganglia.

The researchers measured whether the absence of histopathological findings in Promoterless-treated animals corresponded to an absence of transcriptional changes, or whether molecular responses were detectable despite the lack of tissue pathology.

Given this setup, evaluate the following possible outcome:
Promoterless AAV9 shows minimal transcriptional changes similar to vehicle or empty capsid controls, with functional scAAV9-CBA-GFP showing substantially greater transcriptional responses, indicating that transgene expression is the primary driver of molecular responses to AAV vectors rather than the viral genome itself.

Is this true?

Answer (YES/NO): NO